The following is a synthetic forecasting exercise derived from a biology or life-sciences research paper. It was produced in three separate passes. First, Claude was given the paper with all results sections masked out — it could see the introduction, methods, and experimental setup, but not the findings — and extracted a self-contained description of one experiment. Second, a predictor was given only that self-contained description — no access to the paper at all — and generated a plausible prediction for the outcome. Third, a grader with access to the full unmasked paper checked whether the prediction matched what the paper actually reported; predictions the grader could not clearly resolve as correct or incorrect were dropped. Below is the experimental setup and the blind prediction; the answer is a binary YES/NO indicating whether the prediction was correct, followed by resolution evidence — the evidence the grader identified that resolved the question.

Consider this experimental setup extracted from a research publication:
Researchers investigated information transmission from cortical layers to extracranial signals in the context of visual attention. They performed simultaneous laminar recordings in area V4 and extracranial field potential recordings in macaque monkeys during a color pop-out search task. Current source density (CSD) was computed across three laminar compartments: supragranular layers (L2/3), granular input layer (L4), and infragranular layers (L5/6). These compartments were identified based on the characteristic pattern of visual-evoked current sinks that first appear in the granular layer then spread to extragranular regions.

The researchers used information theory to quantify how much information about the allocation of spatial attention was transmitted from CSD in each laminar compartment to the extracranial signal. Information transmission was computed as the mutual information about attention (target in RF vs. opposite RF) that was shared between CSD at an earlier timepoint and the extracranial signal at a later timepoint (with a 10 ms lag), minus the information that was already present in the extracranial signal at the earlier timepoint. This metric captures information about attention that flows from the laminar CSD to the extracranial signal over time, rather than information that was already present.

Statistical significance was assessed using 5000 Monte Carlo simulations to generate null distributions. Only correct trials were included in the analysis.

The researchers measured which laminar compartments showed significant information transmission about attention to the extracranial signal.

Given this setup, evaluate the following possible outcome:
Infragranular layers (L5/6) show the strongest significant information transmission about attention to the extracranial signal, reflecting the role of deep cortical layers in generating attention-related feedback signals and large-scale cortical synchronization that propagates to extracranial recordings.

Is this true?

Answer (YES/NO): NO